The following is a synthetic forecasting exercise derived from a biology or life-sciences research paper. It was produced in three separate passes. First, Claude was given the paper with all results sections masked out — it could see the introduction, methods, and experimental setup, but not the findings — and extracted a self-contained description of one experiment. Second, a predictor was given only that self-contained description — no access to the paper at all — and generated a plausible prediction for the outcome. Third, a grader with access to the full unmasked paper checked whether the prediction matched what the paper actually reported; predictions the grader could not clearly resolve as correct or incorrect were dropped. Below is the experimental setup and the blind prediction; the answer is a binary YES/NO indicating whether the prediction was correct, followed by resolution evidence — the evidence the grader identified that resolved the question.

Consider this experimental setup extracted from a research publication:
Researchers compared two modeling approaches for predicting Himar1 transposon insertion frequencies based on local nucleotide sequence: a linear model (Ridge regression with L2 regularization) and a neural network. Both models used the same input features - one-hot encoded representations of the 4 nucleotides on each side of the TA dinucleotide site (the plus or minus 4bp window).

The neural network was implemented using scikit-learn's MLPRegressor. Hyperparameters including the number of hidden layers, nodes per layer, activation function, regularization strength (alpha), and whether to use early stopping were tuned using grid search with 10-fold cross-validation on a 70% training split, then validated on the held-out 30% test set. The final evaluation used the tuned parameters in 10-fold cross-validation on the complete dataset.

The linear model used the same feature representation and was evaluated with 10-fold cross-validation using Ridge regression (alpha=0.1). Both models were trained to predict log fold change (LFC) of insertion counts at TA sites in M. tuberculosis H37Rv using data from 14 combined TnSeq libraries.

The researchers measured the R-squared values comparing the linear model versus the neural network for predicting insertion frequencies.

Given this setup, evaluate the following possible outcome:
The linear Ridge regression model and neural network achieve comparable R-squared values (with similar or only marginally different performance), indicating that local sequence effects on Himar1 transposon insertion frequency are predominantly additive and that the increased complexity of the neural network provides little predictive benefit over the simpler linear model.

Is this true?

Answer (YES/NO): NO